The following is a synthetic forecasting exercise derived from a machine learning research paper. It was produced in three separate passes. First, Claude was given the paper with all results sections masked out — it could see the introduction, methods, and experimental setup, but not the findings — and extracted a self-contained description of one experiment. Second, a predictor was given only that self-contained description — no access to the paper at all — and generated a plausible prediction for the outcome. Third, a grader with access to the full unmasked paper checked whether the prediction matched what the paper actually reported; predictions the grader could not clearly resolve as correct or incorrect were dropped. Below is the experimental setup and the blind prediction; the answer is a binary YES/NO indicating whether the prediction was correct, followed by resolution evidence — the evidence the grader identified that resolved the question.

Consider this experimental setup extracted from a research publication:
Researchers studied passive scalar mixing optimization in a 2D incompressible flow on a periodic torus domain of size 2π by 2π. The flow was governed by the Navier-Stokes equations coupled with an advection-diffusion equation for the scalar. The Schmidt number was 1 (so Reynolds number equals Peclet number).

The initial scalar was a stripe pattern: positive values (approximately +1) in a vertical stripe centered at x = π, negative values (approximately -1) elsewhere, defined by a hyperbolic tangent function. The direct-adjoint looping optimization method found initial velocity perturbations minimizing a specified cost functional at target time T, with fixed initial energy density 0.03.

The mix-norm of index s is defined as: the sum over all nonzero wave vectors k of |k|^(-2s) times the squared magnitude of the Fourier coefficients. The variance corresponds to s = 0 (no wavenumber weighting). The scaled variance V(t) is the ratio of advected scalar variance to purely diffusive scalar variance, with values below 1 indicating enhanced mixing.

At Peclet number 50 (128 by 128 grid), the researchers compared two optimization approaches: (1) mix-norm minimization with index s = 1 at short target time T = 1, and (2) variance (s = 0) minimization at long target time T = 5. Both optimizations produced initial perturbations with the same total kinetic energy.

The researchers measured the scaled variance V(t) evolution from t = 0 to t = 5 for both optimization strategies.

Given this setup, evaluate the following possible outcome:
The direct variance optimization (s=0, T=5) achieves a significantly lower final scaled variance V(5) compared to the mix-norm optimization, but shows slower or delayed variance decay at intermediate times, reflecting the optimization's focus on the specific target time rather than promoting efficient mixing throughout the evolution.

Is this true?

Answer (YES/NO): NO